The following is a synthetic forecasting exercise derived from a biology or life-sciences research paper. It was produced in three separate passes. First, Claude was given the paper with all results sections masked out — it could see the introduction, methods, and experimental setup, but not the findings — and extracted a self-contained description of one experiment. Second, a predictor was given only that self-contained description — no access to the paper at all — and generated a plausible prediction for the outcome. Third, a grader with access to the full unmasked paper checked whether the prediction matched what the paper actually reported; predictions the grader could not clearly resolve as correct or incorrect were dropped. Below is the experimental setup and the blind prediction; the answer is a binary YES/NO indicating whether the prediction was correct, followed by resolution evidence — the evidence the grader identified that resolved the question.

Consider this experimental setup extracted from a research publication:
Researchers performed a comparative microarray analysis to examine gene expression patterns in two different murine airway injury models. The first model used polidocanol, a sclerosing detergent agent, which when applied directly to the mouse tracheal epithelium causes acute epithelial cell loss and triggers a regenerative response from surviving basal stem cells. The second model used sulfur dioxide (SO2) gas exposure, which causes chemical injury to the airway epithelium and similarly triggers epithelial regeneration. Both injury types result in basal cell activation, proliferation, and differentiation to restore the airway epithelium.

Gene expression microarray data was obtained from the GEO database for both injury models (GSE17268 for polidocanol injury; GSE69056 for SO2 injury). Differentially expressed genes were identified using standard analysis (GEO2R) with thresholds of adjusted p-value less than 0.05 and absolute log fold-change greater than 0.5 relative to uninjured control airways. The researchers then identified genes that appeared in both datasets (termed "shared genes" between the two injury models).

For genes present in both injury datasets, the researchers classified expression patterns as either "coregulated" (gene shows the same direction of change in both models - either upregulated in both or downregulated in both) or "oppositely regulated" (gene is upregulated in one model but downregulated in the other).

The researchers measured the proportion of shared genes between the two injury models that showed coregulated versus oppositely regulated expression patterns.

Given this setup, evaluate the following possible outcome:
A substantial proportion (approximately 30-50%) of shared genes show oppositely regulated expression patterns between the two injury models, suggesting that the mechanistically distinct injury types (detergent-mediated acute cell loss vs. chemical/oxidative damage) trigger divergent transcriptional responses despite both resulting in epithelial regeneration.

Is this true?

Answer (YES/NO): NO